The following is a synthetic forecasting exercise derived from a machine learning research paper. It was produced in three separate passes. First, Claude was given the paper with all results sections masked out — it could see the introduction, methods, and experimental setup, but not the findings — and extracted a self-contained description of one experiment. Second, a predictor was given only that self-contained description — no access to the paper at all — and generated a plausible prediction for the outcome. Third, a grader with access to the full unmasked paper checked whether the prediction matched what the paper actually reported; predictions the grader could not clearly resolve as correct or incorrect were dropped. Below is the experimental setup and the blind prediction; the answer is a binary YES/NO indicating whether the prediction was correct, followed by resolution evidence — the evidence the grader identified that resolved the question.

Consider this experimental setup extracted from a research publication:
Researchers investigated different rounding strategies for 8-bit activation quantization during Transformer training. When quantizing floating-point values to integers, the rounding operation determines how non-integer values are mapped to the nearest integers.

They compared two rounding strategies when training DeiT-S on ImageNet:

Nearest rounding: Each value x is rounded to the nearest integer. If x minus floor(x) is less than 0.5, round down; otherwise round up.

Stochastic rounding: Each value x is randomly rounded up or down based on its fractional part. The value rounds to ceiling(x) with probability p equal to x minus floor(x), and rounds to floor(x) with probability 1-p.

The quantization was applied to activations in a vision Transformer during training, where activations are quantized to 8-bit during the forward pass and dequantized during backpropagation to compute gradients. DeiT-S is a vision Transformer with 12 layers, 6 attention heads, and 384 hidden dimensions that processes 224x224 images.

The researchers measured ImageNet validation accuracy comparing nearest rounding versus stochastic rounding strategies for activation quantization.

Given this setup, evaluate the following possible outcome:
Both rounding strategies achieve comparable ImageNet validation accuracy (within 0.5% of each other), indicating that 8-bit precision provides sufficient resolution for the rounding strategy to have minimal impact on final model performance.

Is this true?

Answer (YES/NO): NO